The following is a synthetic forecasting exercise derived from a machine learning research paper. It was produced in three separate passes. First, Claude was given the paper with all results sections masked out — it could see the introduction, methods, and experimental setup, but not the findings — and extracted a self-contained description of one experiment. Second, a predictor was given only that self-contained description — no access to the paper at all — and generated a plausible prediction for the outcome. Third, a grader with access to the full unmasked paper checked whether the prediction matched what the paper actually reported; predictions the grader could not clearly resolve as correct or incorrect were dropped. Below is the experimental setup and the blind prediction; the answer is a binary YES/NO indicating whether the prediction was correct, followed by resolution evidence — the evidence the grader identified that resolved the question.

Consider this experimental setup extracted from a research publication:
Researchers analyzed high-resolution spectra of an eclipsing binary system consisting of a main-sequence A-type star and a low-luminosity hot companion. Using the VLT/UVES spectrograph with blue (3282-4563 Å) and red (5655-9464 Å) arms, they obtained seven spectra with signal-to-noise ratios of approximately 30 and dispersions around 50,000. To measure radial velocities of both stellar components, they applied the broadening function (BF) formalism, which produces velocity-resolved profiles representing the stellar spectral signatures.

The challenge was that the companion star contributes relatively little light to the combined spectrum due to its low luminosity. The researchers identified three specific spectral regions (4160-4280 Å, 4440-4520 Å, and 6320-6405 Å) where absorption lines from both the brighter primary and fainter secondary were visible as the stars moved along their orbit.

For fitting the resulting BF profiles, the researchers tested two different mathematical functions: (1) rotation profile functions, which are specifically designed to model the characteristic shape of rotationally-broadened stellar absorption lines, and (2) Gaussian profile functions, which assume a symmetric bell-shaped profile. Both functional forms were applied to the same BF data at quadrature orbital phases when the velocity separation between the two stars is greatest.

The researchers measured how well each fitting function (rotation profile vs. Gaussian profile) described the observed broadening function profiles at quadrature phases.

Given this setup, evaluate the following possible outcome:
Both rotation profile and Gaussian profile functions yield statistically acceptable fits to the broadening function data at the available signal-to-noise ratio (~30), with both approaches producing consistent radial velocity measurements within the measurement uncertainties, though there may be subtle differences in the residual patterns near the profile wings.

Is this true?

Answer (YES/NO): NO